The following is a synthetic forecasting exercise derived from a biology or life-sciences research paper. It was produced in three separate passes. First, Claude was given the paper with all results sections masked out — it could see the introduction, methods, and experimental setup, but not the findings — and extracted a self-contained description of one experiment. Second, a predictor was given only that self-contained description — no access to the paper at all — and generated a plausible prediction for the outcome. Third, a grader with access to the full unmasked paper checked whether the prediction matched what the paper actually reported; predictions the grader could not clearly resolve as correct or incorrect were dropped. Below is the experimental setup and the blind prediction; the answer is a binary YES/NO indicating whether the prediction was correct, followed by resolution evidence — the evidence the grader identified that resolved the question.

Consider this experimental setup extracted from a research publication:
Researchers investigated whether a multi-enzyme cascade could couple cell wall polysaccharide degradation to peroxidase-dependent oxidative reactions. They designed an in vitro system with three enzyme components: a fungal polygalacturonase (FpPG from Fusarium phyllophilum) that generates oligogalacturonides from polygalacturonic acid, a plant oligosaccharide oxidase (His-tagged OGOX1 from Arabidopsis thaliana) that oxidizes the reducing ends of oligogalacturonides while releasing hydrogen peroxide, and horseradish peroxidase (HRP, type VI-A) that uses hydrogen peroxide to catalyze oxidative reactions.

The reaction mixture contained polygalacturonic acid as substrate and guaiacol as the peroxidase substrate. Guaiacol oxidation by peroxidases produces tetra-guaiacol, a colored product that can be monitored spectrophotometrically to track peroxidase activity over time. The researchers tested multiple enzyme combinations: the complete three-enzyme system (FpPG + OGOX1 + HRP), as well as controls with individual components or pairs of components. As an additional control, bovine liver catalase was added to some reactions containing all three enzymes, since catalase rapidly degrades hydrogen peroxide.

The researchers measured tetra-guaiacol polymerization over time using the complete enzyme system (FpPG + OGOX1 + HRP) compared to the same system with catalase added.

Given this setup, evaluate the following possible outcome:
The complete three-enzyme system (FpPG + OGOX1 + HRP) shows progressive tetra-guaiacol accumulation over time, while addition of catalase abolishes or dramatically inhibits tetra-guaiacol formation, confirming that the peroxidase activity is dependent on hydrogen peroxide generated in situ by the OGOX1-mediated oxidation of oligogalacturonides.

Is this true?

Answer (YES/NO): YES